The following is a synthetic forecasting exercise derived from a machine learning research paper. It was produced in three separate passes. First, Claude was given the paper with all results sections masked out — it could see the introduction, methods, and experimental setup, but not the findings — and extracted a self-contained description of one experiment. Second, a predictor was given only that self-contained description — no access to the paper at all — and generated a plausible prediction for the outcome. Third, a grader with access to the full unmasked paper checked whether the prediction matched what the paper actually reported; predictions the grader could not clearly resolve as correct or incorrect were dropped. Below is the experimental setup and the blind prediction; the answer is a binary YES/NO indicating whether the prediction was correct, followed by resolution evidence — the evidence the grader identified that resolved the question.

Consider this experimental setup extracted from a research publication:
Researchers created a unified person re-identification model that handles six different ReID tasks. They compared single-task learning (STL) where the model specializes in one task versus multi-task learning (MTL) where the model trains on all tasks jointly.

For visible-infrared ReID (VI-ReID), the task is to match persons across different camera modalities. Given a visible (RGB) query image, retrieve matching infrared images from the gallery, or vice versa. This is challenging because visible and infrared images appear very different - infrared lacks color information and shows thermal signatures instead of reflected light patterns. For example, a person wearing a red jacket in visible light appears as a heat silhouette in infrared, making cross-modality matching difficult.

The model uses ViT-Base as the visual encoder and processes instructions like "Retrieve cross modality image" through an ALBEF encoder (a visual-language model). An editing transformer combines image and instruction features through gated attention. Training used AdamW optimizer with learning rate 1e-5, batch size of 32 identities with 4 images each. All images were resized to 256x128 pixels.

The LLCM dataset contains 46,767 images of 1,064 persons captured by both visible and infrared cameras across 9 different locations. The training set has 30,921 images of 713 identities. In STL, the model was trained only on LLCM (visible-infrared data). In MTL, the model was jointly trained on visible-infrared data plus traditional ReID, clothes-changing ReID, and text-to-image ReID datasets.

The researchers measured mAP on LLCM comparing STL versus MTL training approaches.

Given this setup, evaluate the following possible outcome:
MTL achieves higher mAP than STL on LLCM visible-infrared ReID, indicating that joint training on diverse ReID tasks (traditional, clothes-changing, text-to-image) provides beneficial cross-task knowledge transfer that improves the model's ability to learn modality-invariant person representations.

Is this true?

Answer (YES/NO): YES